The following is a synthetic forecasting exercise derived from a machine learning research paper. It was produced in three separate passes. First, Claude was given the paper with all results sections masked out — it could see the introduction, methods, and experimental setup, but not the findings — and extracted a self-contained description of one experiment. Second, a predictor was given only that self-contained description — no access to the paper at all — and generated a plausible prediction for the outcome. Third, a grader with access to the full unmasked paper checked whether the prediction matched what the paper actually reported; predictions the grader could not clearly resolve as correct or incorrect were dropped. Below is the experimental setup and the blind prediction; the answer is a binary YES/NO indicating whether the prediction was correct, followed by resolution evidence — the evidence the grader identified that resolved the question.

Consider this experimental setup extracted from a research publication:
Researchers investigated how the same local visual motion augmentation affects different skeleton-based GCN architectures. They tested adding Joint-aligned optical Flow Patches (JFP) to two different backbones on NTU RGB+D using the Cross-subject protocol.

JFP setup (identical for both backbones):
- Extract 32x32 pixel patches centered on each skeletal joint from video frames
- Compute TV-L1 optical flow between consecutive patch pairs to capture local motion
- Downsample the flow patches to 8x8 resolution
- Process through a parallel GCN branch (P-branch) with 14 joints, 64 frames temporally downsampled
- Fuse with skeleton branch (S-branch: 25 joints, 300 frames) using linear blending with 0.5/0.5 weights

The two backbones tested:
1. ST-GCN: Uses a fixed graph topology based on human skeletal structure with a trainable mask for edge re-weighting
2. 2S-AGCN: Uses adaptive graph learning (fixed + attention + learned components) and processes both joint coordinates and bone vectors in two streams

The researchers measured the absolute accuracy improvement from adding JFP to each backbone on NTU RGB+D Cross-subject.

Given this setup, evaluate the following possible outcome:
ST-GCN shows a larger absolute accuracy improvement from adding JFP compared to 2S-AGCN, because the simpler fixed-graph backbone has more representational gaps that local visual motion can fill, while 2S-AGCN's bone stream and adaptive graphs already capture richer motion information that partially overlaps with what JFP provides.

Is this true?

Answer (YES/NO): YES